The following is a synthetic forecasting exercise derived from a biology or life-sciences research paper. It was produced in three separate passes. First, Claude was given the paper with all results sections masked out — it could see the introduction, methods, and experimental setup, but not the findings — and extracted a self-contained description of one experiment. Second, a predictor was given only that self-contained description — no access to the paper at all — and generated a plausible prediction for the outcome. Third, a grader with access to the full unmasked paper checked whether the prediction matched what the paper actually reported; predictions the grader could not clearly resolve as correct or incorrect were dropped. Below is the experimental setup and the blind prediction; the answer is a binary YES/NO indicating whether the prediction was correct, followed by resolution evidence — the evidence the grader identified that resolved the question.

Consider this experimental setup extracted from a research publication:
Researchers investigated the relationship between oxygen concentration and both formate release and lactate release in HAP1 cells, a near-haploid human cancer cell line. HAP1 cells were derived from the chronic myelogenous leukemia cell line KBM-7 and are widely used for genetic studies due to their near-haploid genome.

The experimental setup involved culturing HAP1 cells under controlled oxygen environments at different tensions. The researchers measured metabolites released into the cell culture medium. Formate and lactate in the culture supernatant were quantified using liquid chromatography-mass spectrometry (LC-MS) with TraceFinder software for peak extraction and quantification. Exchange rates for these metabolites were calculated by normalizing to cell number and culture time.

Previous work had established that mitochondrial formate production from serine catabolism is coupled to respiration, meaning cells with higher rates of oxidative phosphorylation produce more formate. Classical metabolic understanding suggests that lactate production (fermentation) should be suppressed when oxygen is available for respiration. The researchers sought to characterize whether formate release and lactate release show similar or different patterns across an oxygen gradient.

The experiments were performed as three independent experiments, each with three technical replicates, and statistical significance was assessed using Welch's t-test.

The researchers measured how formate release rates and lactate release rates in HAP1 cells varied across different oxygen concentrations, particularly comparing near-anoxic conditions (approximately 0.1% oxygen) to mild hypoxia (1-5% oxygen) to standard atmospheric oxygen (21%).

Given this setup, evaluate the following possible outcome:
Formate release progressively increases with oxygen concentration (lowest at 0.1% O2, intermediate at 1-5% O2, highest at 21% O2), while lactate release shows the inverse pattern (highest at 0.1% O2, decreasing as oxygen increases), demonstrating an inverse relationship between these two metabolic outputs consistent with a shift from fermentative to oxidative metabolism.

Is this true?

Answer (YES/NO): NO